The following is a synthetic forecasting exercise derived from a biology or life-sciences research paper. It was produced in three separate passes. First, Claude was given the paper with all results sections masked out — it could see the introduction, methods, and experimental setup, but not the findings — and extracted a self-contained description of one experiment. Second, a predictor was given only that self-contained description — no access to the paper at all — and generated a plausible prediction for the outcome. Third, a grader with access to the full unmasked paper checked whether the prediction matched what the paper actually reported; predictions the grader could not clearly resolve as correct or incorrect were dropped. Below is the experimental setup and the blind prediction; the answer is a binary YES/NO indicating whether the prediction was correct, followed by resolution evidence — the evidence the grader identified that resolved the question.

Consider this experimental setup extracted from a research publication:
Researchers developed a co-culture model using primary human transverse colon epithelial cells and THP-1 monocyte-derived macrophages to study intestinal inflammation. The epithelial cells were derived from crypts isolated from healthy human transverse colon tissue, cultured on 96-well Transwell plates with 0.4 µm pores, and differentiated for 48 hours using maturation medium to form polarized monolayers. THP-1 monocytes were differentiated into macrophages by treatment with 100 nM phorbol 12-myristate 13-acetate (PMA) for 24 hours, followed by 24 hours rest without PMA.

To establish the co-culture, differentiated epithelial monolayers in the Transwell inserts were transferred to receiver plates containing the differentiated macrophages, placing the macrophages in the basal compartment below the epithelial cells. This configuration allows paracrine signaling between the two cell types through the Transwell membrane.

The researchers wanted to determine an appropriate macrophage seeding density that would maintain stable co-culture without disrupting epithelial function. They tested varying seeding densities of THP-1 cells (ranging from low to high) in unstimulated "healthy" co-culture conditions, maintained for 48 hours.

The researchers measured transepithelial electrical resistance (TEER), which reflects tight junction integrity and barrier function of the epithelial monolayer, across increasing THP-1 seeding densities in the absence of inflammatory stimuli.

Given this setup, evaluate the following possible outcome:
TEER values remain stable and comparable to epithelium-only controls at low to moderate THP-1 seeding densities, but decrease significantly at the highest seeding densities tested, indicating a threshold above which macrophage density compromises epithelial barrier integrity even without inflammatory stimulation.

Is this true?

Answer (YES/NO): YES